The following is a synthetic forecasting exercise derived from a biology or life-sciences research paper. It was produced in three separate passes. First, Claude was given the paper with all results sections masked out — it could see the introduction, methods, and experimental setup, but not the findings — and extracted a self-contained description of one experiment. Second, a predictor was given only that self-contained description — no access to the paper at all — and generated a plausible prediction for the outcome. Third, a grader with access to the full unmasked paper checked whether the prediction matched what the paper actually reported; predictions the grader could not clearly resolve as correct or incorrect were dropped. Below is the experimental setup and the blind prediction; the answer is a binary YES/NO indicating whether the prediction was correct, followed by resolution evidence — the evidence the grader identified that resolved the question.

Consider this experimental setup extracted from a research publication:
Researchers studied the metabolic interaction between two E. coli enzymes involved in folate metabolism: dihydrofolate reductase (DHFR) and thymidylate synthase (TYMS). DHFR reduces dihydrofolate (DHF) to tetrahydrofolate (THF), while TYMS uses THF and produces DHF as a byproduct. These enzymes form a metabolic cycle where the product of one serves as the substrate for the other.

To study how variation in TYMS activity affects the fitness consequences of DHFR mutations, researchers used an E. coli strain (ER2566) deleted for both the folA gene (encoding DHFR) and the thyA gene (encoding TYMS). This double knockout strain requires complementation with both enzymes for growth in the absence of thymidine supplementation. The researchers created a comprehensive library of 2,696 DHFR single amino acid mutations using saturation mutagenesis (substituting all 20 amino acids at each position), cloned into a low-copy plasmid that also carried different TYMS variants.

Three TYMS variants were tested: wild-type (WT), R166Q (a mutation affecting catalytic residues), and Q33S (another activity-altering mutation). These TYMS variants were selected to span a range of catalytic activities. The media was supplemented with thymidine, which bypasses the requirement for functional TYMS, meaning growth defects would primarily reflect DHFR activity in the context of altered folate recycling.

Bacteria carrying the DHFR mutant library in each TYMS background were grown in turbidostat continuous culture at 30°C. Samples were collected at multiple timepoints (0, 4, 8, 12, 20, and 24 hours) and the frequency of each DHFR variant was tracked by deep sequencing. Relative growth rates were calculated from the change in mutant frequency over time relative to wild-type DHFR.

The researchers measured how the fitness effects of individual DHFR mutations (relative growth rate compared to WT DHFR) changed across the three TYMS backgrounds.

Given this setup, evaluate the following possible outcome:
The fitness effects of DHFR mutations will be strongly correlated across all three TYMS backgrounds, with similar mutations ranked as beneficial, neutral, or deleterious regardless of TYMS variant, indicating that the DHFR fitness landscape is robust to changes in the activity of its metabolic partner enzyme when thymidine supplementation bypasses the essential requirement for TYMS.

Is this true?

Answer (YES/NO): NO